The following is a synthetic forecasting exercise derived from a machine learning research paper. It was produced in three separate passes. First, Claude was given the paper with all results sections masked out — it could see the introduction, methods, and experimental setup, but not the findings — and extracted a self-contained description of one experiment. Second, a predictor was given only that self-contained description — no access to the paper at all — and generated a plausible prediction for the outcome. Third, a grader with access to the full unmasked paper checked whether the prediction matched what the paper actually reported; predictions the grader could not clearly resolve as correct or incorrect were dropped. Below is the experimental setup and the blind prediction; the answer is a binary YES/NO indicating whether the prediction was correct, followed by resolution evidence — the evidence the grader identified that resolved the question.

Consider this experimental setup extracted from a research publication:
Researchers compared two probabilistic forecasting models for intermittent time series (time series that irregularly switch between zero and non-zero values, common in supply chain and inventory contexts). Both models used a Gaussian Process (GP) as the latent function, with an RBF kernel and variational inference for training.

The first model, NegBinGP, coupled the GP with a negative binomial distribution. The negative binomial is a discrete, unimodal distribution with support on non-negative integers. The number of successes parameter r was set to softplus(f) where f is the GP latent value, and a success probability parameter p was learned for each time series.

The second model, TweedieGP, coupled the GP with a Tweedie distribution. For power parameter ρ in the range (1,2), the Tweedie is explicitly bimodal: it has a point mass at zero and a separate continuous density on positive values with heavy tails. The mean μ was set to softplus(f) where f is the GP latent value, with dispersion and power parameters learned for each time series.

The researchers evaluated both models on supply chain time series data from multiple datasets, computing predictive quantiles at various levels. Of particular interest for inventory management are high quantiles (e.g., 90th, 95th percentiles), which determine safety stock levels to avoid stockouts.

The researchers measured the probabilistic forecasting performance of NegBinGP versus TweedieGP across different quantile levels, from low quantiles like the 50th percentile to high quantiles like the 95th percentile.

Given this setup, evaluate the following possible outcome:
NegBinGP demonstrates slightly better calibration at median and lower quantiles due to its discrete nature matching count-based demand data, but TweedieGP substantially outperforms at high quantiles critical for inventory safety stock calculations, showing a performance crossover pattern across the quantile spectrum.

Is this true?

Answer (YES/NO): NO